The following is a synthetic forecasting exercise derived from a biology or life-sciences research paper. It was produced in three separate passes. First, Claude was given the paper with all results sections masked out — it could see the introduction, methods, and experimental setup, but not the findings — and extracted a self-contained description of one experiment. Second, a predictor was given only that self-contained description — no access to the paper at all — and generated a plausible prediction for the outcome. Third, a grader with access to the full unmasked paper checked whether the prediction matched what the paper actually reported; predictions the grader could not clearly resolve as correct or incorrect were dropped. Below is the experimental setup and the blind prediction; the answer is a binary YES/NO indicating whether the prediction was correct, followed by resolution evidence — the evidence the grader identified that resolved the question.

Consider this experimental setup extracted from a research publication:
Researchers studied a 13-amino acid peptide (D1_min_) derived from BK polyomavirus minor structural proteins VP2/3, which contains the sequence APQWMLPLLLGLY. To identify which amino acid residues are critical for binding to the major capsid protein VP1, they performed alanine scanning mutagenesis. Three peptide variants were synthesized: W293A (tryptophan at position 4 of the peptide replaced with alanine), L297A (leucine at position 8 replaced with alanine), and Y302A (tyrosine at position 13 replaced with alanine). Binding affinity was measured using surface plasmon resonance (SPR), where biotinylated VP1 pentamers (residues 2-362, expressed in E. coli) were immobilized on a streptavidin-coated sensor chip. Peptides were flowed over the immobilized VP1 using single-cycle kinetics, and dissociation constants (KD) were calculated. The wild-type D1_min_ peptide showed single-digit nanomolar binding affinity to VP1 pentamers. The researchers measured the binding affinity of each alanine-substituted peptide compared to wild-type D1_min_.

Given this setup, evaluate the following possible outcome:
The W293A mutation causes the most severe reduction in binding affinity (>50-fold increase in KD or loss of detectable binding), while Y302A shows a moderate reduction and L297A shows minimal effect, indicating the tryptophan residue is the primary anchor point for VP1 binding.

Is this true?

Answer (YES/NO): NO